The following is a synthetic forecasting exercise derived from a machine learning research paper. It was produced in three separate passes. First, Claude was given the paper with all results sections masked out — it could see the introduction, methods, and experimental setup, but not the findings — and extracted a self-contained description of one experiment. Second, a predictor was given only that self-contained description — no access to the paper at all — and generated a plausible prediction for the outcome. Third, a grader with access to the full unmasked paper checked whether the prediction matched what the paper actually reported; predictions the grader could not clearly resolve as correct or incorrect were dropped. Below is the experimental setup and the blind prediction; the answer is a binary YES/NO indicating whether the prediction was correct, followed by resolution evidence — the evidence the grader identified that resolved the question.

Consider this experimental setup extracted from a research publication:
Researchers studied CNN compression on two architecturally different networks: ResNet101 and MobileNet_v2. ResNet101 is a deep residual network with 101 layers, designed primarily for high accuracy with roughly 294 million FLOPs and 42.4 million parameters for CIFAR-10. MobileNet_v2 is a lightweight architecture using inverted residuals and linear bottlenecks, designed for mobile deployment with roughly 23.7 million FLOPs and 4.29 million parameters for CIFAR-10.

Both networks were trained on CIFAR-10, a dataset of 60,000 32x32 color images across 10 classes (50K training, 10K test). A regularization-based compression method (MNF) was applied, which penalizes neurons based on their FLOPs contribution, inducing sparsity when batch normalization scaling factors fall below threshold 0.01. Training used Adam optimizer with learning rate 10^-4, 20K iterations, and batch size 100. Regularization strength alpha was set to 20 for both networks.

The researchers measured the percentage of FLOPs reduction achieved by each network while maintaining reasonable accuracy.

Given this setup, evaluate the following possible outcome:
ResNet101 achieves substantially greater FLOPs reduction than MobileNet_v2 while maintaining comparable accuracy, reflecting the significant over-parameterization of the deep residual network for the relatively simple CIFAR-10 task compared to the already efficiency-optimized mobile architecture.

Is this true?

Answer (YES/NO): YES